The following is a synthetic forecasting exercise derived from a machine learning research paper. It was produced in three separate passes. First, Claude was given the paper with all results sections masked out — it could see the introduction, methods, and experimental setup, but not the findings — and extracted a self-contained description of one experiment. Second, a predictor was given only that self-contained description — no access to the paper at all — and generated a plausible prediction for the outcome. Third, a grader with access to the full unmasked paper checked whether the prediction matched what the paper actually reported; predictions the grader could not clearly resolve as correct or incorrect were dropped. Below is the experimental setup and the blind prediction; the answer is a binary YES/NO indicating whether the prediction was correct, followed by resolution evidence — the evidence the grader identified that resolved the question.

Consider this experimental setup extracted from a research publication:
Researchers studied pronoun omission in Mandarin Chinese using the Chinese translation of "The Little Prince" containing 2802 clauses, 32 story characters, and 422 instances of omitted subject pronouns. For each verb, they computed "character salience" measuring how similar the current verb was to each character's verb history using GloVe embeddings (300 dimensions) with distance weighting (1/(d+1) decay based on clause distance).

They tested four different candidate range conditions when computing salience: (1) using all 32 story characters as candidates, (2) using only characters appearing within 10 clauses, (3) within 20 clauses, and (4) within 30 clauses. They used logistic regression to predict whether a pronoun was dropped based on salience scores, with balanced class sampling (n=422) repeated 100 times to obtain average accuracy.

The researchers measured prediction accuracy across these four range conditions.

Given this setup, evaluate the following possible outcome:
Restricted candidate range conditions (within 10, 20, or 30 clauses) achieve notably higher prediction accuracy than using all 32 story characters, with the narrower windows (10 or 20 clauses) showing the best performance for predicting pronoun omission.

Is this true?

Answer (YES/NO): NO